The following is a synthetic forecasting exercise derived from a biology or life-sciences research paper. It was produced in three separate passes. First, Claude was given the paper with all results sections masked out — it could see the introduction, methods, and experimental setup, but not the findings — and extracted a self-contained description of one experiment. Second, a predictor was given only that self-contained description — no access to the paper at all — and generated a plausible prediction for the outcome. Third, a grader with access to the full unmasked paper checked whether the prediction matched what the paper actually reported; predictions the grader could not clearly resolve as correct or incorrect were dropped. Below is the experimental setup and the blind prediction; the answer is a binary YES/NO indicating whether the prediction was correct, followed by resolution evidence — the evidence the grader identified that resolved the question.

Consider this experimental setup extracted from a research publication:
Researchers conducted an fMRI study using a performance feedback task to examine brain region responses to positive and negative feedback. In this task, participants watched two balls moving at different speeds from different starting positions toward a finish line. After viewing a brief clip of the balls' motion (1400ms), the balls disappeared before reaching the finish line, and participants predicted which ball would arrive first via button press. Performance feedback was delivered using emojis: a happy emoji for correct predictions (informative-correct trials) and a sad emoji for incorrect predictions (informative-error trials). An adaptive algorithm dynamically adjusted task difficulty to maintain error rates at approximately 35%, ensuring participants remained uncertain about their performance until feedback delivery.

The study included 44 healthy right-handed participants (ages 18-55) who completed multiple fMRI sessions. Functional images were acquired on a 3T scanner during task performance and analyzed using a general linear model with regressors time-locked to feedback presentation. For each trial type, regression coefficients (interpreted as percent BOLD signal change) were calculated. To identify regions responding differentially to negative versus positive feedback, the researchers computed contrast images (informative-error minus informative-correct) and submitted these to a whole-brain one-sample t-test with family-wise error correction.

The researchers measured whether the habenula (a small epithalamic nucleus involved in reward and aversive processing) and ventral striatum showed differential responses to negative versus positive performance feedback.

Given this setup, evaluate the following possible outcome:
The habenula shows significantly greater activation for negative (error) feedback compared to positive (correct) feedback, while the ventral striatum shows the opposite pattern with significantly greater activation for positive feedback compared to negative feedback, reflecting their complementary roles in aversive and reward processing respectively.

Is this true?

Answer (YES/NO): YES